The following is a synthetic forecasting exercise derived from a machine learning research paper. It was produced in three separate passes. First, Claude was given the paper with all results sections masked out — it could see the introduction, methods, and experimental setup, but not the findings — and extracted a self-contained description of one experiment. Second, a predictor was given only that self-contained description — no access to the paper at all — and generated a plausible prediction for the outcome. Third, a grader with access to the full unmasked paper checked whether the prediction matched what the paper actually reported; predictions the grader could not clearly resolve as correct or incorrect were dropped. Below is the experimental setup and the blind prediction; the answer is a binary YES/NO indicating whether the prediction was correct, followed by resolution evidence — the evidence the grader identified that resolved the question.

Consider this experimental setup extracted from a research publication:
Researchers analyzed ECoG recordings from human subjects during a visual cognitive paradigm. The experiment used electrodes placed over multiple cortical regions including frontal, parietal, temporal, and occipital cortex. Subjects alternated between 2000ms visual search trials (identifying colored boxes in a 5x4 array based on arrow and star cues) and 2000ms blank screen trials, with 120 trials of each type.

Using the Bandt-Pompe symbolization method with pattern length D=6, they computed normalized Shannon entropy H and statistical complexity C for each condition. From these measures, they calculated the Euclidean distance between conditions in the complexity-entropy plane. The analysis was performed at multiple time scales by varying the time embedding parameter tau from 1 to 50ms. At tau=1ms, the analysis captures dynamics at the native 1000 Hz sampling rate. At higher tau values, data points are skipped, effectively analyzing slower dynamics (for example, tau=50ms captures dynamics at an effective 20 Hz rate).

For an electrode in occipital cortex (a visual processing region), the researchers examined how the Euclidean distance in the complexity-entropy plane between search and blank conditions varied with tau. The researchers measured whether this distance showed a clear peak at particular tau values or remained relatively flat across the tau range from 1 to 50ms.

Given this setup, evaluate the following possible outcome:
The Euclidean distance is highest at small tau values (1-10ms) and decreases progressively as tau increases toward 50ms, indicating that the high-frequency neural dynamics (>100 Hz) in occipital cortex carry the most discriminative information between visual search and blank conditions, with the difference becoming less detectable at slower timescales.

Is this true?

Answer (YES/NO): NO